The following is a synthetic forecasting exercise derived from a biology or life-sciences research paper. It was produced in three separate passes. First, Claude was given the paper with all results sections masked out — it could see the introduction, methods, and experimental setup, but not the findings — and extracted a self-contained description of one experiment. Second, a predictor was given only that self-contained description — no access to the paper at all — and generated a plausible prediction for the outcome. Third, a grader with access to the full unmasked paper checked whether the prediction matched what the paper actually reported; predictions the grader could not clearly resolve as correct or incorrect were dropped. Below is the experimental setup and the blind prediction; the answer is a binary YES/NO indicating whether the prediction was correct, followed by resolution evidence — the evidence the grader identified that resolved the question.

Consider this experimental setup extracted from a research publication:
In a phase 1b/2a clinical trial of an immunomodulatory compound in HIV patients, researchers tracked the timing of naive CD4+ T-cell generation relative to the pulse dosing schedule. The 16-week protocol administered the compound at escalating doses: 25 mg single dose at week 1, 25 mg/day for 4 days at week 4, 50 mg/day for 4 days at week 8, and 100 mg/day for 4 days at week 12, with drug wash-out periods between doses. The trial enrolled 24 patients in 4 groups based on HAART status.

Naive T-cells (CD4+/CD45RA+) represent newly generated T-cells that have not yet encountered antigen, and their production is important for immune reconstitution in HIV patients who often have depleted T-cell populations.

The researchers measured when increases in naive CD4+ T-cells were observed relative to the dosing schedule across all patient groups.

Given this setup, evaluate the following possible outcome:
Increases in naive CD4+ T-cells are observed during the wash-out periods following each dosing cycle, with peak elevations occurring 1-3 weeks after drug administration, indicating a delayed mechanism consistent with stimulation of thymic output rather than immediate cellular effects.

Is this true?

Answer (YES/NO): NO